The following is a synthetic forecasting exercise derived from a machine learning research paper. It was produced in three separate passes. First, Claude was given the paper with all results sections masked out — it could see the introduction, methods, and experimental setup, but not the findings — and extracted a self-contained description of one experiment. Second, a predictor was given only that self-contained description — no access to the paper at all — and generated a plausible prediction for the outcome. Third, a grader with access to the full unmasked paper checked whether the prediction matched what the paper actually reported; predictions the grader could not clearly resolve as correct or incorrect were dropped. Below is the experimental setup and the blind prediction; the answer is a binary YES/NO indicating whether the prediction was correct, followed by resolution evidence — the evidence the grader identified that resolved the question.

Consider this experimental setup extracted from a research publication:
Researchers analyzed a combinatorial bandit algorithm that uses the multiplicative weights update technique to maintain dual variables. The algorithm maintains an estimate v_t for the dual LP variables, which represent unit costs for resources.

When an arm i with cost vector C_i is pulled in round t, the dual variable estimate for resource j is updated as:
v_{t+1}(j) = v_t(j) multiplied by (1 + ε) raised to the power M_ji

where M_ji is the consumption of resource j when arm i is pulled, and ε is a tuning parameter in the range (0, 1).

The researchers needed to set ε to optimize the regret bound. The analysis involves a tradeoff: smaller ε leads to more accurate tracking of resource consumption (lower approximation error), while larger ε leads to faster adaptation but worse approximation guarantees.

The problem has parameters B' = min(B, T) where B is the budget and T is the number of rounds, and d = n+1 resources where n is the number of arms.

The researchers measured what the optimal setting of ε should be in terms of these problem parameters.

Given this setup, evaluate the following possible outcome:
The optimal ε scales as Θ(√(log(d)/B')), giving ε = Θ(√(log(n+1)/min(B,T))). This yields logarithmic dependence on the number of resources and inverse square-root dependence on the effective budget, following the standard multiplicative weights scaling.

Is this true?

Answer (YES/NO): YES